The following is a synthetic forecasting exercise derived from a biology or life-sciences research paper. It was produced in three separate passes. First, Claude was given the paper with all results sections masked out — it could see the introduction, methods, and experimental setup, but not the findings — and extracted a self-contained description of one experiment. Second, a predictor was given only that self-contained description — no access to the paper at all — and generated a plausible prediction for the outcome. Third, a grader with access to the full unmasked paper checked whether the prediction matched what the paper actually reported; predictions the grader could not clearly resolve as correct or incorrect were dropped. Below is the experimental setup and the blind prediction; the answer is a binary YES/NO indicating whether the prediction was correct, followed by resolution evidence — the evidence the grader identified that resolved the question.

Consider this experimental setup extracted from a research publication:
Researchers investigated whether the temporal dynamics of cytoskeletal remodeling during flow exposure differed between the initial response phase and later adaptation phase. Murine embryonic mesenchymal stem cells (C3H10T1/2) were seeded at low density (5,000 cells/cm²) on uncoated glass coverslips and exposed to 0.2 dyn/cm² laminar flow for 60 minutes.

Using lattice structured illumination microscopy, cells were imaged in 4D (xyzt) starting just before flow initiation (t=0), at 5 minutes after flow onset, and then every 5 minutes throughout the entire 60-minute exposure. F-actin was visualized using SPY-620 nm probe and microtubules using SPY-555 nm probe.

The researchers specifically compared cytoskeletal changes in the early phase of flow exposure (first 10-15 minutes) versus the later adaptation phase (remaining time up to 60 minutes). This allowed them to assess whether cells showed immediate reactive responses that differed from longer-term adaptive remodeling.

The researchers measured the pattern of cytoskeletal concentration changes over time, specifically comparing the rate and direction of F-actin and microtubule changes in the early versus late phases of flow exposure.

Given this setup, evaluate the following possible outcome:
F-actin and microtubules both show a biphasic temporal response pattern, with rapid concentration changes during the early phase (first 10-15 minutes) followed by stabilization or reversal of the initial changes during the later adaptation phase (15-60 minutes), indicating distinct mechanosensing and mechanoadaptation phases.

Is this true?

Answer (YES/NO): NO